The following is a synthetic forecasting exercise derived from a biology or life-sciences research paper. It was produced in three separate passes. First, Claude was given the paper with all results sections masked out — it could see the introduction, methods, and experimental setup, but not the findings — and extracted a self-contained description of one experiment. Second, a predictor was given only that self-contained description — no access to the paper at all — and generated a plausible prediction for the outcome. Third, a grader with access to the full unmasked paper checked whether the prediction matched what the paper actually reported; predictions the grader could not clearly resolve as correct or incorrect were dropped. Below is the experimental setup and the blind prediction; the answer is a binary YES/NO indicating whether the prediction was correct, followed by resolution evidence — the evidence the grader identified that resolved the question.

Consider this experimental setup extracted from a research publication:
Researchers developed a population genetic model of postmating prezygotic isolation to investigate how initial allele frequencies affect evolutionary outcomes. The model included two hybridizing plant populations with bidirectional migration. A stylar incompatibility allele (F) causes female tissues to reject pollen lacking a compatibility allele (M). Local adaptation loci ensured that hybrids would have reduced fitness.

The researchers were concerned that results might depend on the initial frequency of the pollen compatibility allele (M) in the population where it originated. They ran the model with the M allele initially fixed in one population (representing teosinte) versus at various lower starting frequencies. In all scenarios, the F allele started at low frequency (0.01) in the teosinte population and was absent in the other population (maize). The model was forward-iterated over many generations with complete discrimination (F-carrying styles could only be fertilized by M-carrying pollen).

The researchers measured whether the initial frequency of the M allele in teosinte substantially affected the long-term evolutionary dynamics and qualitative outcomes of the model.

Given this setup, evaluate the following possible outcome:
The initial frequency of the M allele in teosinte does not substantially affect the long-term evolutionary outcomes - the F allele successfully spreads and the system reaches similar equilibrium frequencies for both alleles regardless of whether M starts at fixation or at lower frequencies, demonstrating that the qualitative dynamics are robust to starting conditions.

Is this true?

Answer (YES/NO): YES